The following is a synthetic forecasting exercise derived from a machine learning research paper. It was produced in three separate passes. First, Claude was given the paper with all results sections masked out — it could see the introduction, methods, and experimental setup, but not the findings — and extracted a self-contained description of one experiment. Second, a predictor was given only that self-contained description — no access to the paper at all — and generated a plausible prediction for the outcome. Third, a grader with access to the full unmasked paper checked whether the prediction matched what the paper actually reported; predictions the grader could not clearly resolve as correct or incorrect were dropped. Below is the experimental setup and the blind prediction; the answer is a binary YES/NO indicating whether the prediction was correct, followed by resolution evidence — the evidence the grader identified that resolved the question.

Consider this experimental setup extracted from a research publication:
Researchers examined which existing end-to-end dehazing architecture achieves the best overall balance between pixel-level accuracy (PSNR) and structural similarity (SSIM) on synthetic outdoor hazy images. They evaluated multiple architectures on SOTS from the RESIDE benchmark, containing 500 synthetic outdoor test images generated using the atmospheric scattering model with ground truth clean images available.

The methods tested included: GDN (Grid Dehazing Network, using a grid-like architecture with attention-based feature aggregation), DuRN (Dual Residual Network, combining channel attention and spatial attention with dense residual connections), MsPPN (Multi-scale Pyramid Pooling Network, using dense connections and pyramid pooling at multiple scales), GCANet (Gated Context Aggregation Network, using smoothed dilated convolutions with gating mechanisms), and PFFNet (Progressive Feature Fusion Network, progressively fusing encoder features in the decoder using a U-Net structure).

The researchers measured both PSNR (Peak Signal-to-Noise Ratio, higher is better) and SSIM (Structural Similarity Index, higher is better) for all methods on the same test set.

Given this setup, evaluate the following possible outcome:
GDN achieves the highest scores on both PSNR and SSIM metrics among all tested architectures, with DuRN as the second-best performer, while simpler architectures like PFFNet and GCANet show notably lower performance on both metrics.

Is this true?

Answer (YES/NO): NO